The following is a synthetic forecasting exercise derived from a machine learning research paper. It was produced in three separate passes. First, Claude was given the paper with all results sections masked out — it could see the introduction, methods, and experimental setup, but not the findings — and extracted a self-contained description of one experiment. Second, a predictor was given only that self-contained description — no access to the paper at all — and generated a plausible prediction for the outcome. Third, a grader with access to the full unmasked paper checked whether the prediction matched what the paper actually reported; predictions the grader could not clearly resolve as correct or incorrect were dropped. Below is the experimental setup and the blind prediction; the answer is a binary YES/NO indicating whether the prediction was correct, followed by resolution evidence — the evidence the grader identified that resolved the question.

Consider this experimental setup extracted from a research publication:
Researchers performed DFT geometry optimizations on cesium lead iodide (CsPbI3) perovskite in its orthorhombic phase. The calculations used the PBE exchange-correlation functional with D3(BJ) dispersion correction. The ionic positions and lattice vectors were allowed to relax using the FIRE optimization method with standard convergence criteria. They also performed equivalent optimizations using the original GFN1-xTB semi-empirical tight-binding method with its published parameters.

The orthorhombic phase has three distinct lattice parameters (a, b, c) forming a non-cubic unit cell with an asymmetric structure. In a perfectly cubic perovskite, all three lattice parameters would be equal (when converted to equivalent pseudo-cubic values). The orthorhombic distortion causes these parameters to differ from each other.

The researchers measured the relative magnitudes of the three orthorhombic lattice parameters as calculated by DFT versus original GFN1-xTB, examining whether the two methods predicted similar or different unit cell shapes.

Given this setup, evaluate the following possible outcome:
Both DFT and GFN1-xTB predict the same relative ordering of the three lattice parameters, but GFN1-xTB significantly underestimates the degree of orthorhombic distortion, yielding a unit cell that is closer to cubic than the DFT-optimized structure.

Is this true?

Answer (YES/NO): NO